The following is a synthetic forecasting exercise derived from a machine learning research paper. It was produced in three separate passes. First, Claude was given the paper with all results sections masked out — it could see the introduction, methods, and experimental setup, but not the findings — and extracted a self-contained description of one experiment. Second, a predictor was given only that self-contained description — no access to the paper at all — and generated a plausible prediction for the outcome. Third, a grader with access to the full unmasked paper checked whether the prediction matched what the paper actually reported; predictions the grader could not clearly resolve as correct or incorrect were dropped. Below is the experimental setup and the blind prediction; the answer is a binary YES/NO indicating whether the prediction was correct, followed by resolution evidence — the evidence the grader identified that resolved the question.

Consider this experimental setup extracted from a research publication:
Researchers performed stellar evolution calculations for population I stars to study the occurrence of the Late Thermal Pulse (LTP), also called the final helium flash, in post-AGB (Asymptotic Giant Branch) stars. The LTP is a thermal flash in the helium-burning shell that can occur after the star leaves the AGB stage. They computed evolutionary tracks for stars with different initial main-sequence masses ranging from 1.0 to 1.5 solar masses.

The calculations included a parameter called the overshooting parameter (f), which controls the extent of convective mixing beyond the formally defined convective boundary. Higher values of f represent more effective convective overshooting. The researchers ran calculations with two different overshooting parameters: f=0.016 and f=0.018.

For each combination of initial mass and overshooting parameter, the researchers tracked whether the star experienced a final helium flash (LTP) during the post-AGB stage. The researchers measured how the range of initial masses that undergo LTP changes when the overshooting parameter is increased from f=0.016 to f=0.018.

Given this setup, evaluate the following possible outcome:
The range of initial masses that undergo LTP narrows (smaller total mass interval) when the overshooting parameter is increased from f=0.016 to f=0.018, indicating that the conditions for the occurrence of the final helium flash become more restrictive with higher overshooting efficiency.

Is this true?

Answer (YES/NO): NO